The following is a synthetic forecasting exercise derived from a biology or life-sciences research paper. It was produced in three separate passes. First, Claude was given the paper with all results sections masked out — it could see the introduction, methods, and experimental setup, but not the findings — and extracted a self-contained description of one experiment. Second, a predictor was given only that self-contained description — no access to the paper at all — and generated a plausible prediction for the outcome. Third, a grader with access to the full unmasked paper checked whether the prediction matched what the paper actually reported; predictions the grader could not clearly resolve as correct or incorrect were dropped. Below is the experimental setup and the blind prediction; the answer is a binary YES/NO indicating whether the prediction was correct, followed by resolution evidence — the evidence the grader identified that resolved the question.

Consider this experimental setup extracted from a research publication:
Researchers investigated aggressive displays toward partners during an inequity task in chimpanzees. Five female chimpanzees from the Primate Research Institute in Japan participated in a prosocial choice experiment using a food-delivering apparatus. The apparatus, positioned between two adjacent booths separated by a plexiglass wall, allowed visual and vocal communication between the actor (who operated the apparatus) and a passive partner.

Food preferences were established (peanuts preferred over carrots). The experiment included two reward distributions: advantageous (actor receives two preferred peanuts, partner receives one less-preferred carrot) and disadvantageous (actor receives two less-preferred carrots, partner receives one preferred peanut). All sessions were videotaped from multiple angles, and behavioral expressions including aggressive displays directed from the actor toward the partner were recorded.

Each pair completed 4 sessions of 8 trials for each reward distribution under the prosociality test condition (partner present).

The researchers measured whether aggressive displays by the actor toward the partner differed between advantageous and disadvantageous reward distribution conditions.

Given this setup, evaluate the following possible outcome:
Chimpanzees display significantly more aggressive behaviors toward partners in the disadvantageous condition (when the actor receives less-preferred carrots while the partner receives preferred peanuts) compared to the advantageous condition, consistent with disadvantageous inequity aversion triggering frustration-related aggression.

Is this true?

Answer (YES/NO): NO